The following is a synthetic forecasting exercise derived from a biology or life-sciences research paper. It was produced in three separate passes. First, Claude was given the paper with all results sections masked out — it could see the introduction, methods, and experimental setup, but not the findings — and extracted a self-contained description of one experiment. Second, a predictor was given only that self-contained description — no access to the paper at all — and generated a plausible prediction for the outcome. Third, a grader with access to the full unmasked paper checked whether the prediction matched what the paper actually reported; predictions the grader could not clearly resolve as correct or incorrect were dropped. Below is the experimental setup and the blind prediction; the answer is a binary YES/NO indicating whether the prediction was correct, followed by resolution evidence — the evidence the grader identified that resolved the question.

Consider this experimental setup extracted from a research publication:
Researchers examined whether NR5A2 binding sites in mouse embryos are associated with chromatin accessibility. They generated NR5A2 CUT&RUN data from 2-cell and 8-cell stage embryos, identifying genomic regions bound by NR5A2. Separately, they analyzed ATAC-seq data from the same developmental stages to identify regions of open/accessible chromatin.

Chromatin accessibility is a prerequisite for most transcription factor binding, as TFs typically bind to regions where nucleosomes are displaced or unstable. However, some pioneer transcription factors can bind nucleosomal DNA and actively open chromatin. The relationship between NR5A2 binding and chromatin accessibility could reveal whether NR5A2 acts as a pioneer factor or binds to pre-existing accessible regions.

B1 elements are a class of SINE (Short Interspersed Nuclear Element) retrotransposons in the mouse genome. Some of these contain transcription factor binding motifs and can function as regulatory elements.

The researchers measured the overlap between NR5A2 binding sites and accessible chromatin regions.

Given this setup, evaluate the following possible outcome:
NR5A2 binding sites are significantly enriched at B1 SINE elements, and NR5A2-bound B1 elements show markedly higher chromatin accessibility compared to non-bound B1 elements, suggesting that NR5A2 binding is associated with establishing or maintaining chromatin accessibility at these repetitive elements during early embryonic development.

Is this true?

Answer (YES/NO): NO